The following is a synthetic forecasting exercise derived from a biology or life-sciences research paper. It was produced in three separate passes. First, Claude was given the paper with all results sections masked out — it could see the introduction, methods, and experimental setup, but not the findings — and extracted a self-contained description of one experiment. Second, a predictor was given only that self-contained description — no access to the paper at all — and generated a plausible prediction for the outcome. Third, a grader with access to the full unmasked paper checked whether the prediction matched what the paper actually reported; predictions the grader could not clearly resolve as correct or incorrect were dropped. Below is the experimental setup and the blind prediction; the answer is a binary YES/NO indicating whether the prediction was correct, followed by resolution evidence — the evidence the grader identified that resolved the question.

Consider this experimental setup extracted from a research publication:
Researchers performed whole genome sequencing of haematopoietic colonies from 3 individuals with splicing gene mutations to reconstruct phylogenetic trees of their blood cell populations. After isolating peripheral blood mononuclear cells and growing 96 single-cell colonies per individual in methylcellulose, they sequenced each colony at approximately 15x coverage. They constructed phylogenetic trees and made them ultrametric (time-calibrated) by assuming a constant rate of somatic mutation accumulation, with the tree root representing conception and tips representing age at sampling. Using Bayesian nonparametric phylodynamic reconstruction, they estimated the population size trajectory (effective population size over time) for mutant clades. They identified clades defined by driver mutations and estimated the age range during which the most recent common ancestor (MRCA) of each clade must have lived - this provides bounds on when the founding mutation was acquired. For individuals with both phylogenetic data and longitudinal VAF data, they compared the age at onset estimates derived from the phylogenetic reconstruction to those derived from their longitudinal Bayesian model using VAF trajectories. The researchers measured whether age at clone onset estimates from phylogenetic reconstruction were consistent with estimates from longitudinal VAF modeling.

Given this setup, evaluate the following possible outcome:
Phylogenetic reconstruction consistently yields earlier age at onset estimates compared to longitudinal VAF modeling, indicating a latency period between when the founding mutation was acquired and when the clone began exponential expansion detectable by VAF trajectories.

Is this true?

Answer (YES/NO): NO